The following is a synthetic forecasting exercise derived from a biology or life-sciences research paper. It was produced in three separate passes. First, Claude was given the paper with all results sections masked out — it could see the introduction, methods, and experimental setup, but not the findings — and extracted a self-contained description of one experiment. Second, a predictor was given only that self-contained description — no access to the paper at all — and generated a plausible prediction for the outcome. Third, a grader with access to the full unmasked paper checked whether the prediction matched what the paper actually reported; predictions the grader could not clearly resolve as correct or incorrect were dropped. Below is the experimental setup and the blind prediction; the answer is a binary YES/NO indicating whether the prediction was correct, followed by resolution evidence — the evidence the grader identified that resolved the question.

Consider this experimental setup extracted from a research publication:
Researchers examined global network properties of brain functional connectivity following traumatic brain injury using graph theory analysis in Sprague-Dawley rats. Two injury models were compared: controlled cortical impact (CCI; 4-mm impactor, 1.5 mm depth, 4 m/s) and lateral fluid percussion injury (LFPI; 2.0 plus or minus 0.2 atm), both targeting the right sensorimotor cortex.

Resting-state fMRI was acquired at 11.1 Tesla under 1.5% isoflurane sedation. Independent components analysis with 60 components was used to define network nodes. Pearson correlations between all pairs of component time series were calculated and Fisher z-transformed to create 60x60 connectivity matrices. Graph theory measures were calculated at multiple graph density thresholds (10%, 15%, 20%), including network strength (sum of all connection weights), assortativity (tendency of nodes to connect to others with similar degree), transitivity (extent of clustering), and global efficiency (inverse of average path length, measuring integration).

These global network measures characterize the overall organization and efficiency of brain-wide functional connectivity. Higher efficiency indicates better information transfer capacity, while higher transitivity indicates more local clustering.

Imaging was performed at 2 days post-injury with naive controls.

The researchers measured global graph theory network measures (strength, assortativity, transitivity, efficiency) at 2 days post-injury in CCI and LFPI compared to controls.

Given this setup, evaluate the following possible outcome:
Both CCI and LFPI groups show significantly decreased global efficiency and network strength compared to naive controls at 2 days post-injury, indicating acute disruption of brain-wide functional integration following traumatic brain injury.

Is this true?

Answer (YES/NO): NO